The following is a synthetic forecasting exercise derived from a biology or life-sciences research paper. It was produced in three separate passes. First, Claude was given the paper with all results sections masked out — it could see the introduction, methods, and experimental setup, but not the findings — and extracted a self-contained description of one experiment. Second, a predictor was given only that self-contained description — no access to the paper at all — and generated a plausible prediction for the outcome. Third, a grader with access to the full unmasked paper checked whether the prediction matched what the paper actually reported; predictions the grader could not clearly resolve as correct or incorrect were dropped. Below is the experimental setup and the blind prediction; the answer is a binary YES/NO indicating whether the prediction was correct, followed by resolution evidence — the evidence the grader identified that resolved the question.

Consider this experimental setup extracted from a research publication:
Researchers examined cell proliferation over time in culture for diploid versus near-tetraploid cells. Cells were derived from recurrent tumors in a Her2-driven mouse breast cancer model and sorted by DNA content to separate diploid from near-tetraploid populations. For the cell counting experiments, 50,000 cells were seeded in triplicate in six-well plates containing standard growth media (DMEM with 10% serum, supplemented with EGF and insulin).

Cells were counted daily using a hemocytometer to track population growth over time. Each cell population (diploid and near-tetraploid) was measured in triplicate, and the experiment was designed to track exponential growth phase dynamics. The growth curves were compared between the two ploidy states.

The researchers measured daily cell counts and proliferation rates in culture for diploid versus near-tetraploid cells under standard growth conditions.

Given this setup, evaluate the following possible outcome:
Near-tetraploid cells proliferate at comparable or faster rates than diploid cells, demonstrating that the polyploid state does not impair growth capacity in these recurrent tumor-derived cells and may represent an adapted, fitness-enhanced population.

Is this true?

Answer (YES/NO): NO